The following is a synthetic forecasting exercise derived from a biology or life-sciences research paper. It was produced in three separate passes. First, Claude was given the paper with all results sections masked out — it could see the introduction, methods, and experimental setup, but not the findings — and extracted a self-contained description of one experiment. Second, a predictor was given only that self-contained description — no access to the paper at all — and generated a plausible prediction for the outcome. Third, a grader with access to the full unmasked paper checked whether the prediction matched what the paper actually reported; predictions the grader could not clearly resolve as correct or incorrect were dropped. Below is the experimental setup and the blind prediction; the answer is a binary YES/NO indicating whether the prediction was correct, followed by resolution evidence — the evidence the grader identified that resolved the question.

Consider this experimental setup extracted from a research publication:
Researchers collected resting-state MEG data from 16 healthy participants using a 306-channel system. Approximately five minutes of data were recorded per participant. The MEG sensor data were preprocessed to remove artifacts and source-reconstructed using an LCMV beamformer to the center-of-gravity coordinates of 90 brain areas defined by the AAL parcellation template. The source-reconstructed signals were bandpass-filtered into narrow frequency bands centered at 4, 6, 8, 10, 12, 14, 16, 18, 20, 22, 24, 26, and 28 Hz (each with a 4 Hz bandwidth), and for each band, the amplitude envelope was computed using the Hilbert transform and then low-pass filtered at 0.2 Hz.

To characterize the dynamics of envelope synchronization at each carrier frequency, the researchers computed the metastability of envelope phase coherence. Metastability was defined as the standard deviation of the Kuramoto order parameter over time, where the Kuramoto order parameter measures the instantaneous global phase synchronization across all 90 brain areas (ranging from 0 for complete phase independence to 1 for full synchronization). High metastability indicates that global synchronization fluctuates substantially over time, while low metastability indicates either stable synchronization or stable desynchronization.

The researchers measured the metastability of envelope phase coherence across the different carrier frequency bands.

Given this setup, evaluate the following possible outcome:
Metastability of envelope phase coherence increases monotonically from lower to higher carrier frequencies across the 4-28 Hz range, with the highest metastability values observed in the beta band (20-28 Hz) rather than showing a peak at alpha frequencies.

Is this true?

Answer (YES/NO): NO